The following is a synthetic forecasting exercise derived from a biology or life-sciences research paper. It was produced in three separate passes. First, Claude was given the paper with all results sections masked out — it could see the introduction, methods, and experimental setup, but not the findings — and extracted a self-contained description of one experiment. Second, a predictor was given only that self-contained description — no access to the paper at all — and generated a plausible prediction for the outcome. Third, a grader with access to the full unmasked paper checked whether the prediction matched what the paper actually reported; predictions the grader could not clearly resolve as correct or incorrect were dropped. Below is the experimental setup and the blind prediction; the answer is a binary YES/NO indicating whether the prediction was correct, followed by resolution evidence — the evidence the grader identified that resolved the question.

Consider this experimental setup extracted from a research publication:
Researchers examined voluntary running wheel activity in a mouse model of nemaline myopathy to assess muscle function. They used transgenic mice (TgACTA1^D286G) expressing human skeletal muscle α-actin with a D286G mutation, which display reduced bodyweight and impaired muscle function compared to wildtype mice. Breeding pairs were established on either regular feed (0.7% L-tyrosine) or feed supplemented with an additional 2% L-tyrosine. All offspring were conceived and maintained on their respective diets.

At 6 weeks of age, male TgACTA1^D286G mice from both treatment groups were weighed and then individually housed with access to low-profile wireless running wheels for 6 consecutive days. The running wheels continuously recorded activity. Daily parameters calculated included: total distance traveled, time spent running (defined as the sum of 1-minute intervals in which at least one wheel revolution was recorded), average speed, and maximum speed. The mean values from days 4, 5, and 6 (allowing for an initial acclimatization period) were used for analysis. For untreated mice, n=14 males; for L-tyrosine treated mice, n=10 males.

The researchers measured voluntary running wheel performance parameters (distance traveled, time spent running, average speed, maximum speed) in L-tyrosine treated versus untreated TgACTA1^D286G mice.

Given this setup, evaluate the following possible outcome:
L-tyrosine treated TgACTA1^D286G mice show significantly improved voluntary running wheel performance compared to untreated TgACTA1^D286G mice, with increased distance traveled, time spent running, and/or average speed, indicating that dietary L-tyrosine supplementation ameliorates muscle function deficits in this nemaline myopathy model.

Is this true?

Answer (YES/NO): NO